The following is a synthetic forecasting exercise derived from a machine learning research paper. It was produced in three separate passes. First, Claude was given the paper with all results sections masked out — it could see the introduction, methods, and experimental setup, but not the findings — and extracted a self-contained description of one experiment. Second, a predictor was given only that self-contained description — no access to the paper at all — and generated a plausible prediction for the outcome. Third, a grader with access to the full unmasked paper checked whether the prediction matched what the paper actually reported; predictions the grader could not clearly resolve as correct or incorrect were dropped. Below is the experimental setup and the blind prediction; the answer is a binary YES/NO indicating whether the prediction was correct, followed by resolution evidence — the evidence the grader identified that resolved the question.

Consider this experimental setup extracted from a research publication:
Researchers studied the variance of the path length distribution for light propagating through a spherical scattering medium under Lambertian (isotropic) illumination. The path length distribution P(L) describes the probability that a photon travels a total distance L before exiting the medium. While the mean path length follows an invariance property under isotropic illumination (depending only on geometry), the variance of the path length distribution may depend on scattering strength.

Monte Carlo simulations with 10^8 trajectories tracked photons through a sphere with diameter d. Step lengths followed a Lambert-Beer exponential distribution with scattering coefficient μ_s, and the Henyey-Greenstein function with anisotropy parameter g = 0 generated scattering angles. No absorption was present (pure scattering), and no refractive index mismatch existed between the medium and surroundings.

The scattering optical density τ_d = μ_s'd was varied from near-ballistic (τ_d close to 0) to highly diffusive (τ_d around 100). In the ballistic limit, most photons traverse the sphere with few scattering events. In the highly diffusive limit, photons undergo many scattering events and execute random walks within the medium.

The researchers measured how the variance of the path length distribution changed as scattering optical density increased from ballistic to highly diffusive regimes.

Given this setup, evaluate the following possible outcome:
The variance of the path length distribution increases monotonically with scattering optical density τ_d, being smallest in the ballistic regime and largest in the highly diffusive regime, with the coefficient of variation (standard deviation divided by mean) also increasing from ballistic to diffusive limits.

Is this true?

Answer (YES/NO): YES